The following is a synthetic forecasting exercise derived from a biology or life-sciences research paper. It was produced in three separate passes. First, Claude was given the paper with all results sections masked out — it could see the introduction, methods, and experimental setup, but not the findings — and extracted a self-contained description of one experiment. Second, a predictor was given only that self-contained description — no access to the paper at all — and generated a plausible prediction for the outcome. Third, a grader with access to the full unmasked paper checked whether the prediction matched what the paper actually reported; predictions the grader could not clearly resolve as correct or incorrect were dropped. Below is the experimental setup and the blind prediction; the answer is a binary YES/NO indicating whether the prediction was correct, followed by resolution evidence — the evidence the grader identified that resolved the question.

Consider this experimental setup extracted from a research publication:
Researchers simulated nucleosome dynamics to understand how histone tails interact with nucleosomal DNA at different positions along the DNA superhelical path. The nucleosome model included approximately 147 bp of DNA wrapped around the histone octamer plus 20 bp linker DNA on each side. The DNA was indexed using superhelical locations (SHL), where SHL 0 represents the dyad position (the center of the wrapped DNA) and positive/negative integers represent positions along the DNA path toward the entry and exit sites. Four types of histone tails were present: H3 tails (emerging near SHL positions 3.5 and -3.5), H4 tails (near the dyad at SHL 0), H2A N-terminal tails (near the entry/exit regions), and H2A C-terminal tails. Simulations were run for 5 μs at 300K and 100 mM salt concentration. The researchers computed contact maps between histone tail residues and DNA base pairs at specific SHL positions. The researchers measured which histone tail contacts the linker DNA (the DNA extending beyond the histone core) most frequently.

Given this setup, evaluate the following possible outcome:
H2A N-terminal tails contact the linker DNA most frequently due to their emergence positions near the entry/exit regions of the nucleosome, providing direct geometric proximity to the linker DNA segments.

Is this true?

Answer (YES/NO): NO